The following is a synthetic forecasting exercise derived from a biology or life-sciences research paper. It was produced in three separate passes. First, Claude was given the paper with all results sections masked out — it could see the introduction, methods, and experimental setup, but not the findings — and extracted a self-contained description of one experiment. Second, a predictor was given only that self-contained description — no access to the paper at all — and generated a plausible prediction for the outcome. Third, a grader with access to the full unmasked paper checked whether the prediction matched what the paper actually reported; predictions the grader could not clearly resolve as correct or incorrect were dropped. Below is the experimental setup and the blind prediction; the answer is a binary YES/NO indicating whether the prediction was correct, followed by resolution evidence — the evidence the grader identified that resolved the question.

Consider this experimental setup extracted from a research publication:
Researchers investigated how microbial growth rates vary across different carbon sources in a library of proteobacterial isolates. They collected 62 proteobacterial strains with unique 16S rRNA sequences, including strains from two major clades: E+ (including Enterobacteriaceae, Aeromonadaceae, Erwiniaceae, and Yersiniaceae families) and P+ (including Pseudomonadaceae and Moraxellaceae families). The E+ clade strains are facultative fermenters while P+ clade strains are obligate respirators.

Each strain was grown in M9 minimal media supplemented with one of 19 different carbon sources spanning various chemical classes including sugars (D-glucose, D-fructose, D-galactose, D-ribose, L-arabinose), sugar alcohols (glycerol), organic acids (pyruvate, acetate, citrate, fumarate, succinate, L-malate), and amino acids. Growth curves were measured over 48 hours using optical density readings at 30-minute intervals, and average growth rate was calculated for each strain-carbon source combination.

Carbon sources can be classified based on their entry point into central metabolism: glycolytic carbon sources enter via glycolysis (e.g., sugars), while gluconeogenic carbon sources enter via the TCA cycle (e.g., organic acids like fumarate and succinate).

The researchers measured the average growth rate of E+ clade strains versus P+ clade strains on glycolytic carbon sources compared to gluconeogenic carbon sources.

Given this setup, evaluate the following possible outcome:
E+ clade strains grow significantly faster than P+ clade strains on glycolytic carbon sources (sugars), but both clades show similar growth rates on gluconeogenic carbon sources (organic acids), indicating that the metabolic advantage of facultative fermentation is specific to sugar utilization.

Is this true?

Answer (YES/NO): NO